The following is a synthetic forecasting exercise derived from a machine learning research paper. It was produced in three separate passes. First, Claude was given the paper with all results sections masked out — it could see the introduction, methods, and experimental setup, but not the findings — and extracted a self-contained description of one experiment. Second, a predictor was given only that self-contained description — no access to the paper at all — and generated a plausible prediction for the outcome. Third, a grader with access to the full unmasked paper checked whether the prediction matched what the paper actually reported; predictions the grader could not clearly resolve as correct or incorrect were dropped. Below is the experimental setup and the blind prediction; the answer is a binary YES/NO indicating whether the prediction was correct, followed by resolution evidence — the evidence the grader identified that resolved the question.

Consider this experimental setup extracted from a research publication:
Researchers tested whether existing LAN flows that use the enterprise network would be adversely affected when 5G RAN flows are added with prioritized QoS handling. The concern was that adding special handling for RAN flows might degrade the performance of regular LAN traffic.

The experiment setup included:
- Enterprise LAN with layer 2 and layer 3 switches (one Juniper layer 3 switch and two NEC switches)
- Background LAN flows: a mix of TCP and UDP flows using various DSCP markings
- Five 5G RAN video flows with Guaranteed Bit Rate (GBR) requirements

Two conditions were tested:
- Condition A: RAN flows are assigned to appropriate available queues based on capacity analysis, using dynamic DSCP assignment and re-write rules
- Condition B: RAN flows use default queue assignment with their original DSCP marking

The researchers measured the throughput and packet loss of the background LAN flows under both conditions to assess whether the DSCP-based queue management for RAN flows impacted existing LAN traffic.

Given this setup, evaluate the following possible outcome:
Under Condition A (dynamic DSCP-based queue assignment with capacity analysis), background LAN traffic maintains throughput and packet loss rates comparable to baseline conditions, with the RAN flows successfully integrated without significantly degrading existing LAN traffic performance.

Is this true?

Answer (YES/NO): NO